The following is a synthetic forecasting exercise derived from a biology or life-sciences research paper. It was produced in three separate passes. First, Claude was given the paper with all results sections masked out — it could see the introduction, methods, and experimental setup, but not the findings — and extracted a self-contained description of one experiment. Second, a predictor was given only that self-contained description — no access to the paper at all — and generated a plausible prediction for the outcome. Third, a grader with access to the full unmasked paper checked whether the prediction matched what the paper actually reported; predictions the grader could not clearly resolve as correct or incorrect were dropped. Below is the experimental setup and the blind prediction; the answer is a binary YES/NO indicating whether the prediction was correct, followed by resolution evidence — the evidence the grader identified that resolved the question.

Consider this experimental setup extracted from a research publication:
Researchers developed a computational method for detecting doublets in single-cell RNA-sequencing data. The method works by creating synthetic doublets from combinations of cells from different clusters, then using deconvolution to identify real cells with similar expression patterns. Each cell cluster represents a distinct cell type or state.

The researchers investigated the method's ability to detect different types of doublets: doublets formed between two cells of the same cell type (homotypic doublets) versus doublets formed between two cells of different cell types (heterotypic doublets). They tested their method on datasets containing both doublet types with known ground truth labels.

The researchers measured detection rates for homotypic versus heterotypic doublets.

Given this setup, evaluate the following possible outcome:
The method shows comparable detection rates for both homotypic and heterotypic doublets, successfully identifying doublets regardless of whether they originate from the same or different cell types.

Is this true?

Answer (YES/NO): NO